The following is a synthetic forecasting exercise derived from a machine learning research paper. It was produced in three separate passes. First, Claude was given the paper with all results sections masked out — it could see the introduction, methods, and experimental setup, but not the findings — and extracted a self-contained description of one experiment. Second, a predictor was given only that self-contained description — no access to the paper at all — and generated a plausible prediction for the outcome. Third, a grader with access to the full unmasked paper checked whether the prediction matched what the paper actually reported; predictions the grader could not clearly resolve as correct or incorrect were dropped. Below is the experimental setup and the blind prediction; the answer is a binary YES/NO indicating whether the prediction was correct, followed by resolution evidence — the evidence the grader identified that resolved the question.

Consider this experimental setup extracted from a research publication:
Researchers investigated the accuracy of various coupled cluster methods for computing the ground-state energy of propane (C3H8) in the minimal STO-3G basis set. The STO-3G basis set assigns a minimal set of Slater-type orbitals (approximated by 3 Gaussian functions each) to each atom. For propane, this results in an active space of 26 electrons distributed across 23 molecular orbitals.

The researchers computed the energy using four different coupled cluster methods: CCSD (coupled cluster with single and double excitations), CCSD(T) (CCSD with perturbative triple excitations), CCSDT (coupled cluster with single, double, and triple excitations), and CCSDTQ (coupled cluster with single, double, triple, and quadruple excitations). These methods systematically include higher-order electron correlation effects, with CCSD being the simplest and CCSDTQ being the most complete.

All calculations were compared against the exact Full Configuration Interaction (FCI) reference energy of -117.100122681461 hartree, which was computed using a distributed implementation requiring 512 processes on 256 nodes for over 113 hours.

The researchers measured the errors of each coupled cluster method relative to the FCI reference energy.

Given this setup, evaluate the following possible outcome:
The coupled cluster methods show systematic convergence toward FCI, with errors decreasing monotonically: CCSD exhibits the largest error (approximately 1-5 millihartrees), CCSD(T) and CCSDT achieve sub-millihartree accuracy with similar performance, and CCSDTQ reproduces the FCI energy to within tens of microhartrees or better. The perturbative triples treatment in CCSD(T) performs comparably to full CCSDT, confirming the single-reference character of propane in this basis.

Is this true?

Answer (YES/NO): NO